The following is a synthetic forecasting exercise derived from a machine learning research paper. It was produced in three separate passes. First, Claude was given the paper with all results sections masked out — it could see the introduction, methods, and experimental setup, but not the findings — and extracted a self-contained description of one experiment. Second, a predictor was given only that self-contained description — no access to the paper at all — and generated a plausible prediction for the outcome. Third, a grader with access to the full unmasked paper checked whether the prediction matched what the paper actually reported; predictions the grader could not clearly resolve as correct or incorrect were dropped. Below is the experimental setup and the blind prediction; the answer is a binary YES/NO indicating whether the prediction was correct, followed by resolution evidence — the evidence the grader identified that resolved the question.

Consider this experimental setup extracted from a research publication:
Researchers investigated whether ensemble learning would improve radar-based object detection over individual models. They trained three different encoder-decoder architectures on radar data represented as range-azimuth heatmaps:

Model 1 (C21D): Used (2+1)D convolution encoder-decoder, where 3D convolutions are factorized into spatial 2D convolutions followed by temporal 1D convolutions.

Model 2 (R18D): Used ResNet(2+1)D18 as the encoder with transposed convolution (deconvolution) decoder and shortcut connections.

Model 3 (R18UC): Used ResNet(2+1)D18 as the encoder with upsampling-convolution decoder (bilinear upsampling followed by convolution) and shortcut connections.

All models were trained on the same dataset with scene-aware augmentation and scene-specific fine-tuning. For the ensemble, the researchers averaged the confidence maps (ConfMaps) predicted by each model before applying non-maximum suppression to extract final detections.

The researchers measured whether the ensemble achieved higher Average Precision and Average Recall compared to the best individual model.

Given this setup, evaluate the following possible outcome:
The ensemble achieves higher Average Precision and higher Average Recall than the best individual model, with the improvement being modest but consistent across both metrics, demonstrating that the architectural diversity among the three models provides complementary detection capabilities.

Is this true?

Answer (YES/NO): YES